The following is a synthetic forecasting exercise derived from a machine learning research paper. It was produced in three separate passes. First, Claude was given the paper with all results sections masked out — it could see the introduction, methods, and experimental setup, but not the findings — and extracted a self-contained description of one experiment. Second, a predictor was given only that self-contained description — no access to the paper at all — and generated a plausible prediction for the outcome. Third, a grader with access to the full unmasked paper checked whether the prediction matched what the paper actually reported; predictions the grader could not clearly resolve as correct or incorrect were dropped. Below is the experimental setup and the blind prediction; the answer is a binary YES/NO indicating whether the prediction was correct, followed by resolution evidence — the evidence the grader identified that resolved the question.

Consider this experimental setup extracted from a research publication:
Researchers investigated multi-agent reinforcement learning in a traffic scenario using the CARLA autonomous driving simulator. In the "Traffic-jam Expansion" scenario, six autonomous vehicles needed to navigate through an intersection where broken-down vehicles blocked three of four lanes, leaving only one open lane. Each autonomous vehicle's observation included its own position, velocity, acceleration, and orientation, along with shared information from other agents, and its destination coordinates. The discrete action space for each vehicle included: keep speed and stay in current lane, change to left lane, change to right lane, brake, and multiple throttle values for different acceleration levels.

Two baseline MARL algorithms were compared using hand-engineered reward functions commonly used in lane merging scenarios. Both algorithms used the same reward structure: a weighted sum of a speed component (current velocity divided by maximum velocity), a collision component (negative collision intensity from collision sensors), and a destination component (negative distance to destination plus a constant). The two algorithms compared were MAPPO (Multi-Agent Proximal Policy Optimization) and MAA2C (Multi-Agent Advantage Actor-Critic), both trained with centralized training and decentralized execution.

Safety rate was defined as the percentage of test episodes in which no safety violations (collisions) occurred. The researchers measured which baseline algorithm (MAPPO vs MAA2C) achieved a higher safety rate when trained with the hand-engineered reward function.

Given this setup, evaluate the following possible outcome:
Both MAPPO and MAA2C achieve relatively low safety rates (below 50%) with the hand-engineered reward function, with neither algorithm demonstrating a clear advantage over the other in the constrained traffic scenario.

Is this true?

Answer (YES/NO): NO